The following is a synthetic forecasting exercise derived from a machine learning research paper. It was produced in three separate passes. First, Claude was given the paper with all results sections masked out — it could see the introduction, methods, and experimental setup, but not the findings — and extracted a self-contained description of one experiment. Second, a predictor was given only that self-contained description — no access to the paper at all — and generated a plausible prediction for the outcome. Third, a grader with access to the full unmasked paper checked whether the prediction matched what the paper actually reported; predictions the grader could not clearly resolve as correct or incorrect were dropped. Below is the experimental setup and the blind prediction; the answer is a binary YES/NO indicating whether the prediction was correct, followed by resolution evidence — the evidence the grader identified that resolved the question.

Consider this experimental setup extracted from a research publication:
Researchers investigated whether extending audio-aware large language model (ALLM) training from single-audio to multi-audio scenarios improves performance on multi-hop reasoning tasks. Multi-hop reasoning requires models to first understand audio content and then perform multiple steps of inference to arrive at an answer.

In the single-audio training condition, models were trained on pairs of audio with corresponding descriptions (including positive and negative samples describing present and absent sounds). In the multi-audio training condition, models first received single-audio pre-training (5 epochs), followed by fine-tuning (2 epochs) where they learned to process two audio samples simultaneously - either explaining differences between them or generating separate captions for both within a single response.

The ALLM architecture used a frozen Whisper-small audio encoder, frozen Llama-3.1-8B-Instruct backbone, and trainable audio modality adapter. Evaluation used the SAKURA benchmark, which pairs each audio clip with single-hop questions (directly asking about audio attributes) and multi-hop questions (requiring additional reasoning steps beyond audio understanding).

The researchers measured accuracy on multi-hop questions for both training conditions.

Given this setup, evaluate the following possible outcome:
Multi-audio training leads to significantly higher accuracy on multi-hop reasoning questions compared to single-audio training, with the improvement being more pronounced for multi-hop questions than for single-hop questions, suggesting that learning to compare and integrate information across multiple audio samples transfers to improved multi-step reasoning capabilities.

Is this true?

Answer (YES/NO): NO